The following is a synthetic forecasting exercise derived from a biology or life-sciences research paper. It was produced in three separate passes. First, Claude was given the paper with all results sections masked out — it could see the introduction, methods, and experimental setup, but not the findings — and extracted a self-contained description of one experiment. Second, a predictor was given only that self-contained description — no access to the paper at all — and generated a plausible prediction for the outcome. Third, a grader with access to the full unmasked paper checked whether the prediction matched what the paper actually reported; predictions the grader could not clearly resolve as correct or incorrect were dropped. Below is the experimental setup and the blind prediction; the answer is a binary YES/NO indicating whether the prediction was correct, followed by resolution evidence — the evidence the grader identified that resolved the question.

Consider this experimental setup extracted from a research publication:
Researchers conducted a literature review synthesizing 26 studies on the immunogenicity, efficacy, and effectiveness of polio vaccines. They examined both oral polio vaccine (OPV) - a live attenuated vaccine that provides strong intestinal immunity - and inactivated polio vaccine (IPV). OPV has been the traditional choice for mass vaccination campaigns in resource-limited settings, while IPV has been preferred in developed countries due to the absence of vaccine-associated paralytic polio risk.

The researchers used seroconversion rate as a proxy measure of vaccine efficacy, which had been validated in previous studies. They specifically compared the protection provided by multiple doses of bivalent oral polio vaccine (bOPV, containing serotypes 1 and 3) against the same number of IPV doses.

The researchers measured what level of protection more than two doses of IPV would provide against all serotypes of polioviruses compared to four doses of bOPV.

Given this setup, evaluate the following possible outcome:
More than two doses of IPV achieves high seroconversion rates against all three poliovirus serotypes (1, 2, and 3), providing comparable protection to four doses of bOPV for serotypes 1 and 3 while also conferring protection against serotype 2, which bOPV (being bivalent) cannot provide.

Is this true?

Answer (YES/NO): YES